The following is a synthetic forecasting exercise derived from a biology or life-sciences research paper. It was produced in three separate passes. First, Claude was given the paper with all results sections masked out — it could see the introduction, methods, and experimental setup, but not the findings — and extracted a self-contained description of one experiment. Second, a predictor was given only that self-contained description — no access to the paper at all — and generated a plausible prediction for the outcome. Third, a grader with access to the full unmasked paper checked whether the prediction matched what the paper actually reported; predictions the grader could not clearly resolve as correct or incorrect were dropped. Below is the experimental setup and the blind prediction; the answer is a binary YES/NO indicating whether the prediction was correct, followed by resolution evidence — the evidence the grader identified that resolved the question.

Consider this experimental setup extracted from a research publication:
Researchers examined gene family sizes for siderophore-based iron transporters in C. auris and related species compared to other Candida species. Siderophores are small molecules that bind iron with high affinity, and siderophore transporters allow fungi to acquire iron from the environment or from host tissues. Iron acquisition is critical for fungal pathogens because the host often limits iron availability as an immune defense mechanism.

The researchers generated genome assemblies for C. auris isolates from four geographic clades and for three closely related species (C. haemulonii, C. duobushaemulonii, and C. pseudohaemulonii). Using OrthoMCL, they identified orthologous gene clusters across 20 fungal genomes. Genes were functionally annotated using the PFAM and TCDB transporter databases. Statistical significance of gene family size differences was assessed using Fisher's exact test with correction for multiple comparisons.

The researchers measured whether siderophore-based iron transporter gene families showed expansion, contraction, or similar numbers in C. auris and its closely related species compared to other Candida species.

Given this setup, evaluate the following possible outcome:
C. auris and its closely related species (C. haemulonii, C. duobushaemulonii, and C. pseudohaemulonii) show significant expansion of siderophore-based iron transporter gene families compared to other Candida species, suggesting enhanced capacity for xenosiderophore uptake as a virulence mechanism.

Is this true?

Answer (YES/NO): YES